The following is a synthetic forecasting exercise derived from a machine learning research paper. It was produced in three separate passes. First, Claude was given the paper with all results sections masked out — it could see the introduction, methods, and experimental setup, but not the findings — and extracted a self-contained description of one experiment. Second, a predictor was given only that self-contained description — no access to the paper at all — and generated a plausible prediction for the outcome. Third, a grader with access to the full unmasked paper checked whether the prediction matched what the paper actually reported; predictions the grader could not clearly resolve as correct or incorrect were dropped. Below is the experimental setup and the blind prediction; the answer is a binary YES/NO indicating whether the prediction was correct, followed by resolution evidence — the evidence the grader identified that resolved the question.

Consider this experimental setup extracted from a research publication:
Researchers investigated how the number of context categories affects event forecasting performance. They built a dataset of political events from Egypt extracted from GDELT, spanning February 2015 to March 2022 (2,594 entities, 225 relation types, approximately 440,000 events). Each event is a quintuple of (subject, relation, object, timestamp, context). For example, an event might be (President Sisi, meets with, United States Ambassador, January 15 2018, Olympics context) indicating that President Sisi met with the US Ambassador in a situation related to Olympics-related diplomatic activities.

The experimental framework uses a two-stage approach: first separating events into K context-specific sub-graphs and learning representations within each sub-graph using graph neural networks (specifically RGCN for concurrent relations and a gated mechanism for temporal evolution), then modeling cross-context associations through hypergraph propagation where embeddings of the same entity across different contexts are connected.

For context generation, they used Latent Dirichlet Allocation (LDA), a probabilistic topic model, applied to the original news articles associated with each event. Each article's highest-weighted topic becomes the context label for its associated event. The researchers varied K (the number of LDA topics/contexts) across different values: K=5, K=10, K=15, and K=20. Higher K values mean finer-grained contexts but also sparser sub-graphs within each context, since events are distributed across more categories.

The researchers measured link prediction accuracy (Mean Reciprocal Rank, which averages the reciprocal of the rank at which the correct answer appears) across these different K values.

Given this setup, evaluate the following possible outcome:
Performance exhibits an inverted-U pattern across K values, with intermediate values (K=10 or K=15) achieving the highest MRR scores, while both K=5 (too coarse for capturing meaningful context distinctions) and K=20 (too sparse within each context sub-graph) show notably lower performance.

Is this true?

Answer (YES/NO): NO